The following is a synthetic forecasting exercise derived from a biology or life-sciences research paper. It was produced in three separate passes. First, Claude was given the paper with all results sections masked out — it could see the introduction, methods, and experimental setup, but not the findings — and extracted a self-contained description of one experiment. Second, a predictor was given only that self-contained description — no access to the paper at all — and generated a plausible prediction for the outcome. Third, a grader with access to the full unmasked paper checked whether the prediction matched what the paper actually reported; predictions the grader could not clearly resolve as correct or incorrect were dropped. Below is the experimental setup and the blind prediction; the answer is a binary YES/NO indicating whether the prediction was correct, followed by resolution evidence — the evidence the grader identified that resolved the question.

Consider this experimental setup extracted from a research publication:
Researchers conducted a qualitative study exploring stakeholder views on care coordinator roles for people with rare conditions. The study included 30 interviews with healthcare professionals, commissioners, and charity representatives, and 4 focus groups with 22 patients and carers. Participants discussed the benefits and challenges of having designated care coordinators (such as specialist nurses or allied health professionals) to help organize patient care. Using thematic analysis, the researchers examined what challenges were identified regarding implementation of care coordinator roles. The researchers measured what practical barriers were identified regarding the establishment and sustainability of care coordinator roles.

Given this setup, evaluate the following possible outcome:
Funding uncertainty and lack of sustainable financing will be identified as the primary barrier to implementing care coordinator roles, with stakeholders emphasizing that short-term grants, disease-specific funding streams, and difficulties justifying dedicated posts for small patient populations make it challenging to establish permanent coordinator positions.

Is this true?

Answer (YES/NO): NO